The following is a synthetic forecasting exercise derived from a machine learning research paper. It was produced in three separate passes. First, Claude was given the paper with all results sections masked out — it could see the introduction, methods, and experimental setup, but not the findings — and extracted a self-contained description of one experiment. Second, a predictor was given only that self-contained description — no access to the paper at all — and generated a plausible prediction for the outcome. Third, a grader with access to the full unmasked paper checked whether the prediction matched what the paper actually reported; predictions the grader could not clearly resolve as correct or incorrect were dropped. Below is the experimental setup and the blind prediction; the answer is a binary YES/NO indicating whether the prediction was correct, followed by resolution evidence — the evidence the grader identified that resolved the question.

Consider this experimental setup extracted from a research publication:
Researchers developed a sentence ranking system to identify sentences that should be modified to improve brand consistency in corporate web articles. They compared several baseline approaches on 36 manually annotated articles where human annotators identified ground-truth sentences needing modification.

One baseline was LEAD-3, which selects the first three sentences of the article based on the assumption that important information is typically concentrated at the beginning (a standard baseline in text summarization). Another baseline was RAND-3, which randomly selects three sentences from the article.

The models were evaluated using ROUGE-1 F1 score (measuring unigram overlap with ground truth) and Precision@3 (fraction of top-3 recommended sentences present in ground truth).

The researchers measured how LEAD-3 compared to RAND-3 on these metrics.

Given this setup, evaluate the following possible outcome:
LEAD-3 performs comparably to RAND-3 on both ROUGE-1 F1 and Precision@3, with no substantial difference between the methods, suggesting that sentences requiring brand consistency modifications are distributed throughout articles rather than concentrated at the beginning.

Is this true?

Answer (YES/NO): NO